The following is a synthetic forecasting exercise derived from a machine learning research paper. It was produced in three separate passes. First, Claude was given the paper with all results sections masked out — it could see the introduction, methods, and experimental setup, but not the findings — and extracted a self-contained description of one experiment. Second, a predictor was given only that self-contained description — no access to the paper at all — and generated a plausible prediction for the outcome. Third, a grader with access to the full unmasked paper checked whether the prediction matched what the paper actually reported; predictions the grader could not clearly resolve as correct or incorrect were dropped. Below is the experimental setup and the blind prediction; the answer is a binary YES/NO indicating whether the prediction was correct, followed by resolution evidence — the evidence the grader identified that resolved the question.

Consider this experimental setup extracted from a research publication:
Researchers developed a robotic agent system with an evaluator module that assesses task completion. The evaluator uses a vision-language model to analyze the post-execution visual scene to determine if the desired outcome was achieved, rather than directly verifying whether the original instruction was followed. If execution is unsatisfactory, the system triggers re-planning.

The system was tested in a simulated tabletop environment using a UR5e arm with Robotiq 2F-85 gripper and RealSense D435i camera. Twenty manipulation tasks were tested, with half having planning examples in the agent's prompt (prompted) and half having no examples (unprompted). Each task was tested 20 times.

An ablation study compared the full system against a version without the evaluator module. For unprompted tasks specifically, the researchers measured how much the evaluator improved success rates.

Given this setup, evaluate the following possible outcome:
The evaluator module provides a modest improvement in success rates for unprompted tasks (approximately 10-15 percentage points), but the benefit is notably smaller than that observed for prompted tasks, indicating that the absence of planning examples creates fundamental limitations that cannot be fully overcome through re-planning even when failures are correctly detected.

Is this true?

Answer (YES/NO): NO